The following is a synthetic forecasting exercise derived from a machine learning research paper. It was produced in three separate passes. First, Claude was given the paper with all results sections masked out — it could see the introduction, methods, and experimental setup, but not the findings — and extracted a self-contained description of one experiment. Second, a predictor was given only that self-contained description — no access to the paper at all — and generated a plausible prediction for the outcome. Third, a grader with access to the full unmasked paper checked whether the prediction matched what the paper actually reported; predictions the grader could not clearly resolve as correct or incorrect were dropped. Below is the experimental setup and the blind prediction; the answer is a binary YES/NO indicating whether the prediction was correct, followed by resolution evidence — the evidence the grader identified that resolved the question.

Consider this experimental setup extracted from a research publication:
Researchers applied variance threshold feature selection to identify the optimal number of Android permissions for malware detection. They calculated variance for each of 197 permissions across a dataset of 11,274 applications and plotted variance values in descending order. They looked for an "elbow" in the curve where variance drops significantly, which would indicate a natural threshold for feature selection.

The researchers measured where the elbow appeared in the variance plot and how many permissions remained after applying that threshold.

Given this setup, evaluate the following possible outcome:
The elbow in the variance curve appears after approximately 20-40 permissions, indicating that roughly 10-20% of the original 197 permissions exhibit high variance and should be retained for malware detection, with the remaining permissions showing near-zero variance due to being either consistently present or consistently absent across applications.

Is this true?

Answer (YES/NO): NO